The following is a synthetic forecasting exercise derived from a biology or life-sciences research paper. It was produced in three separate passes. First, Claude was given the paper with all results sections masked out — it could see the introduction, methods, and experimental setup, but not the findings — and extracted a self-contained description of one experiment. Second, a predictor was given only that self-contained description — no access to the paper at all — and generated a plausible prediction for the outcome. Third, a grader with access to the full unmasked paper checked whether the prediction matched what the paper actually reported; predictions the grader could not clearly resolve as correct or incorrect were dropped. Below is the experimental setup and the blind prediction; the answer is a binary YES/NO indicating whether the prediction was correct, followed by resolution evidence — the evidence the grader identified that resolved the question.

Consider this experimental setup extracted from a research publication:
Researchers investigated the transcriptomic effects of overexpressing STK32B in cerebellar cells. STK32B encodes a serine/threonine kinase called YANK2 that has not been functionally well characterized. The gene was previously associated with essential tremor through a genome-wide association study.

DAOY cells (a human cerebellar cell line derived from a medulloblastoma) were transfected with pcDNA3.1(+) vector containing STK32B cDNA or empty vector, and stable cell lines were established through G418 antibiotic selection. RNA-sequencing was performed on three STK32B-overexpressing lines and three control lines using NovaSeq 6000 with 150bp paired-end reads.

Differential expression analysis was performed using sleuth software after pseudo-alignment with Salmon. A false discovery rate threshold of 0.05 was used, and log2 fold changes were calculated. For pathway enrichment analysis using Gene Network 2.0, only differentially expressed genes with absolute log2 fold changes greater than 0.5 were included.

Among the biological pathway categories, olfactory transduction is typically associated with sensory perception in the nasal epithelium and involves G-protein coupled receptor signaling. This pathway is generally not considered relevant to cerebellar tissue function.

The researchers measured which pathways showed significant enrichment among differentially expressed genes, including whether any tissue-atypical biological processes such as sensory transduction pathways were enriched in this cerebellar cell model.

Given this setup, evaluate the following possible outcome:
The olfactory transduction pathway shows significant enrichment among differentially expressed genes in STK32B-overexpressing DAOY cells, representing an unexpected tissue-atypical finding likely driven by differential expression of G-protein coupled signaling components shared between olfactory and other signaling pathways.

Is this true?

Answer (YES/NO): YES